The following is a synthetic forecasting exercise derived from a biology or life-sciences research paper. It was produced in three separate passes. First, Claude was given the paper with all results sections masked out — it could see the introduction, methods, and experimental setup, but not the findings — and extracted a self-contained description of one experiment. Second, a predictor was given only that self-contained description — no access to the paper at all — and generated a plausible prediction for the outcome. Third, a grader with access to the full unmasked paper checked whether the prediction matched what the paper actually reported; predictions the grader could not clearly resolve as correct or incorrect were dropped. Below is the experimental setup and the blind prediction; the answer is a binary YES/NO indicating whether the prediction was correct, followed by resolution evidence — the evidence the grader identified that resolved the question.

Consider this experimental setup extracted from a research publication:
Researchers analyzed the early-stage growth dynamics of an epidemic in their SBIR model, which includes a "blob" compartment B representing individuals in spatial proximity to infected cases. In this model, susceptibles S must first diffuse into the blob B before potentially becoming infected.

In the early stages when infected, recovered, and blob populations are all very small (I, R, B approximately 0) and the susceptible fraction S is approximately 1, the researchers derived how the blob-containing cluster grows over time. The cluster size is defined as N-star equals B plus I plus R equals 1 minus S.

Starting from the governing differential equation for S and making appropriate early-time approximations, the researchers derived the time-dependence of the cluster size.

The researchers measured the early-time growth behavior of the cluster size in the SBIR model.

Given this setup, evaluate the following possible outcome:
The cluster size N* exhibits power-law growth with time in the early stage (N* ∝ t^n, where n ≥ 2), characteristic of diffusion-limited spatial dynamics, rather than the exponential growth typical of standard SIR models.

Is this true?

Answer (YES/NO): NO